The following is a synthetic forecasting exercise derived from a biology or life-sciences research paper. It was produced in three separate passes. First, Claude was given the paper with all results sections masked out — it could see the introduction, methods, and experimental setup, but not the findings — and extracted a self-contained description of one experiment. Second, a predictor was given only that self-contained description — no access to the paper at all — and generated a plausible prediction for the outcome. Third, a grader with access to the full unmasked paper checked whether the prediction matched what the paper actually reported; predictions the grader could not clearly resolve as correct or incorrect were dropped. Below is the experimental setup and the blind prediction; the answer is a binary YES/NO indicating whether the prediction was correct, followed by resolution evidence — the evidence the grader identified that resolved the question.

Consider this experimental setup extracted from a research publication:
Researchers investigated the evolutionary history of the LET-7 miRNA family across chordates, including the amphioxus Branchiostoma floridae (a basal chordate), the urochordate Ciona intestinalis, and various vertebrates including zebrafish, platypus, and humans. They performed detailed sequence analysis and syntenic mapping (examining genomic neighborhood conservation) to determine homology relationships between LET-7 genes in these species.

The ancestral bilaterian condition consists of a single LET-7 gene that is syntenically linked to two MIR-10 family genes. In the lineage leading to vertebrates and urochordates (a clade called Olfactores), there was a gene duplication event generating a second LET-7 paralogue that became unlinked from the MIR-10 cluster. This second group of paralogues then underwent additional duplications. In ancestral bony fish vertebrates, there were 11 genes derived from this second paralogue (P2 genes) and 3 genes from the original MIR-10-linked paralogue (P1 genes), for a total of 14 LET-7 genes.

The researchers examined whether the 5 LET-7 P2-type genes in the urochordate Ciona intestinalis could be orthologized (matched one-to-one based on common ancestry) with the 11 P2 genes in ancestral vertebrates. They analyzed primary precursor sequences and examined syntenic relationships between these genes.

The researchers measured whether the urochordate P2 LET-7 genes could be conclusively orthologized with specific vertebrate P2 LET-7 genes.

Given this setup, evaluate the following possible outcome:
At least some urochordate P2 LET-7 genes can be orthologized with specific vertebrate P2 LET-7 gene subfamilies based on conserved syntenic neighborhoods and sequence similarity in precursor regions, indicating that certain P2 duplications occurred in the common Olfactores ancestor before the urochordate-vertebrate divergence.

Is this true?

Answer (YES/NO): NO